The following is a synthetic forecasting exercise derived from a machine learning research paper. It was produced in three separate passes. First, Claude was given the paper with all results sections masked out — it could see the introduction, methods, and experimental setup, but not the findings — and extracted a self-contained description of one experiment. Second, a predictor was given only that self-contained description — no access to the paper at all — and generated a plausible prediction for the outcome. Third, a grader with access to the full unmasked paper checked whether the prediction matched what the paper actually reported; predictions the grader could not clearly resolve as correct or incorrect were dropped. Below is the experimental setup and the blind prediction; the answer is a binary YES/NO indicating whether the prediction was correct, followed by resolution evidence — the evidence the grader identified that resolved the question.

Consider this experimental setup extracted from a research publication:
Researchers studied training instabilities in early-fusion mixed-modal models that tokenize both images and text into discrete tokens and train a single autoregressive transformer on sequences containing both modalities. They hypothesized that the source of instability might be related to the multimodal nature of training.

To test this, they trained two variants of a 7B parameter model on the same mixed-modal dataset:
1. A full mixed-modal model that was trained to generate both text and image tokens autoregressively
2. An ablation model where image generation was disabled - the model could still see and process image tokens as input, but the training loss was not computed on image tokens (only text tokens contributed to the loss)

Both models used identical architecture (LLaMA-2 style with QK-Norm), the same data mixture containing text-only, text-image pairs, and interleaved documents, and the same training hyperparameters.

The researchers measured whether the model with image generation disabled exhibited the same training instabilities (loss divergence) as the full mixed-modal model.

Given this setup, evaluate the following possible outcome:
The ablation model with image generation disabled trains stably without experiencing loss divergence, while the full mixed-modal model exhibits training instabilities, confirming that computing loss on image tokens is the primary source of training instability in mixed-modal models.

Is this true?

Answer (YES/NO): YES